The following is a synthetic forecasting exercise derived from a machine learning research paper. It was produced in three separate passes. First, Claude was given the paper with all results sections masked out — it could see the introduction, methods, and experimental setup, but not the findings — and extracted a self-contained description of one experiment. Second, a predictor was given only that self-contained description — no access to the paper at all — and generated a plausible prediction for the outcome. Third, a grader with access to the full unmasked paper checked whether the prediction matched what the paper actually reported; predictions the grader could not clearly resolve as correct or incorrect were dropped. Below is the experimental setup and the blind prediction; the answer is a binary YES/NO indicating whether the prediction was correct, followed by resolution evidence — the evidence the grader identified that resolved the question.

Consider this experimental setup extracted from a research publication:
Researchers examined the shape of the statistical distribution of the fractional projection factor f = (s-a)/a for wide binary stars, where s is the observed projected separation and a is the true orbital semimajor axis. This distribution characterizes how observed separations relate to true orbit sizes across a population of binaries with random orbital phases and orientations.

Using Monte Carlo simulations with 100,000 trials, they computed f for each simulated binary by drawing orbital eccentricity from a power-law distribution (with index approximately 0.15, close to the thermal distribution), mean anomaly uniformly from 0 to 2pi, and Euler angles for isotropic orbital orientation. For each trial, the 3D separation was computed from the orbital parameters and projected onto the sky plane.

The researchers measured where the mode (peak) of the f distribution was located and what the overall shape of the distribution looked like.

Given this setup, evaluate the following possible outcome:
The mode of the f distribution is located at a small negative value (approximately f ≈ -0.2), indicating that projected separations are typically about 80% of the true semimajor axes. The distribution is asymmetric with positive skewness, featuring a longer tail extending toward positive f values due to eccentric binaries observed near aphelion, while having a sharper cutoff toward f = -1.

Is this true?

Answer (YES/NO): NO